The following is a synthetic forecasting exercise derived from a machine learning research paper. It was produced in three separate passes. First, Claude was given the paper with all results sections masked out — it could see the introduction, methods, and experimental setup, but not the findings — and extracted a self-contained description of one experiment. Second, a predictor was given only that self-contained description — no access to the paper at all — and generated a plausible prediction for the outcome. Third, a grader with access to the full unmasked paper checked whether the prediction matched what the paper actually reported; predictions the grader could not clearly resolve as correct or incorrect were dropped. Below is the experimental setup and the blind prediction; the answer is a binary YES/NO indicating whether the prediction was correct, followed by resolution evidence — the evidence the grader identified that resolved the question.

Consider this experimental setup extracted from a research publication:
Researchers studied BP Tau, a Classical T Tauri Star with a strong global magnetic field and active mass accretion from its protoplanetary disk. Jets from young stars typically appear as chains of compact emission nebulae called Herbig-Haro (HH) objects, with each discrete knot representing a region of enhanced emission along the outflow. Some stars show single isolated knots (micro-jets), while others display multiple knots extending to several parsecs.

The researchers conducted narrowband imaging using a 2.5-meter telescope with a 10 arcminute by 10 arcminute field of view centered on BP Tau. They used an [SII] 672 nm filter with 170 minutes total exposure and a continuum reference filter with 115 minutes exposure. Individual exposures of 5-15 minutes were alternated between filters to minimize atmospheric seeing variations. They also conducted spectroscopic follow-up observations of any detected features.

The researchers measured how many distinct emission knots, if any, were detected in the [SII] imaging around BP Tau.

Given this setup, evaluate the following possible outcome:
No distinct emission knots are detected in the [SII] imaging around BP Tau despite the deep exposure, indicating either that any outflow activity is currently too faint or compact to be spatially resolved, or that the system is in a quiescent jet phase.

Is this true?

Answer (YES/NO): NO